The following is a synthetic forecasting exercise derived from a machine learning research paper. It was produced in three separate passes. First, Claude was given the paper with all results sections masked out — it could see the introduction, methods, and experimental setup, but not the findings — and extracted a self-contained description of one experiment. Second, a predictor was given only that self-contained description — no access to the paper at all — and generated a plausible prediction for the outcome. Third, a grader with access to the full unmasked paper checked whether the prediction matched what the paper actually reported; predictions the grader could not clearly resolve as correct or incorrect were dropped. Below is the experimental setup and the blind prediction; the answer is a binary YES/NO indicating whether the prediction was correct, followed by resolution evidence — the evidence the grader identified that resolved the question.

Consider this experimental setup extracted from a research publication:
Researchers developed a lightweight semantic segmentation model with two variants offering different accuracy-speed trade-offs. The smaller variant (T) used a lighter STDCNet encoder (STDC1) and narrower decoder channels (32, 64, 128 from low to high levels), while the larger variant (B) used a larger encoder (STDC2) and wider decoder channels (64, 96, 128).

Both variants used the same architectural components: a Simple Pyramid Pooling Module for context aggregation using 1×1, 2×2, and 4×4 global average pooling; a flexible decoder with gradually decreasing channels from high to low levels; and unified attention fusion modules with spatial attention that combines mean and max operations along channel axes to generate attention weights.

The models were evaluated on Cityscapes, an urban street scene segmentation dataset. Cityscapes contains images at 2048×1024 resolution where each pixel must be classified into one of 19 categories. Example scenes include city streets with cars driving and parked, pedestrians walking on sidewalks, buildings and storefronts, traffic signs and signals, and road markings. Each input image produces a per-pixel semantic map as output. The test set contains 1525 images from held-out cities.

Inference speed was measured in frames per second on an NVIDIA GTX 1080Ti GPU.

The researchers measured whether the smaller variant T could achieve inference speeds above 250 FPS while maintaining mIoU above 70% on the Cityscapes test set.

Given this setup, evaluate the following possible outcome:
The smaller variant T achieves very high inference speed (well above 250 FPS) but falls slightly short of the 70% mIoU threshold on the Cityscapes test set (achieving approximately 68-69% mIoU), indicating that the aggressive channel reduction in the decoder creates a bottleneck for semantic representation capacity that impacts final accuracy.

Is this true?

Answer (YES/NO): NO